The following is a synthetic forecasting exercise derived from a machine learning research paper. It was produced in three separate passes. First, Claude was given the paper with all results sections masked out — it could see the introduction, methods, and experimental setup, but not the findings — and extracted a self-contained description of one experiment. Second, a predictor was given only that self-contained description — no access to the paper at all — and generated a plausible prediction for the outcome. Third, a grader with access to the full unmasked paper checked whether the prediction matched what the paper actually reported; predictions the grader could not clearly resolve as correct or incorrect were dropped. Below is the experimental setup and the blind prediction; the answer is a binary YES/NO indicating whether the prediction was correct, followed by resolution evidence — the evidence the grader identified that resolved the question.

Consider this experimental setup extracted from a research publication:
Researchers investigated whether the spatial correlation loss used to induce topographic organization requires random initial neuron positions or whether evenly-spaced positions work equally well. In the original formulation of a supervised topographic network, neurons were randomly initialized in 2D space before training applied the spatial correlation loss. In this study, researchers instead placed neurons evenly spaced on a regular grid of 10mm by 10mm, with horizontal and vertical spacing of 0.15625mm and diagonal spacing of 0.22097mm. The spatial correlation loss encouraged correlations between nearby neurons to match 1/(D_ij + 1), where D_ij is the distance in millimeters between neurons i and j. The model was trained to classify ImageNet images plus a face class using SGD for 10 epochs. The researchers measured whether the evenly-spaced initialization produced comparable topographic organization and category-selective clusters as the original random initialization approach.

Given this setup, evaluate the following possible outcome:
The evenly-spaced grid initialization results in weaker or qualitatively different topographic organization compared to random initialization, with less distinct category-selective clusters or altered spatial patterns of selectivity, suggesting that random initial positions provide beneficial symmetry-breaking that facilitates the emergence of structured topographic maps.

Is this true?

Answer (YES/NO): NO